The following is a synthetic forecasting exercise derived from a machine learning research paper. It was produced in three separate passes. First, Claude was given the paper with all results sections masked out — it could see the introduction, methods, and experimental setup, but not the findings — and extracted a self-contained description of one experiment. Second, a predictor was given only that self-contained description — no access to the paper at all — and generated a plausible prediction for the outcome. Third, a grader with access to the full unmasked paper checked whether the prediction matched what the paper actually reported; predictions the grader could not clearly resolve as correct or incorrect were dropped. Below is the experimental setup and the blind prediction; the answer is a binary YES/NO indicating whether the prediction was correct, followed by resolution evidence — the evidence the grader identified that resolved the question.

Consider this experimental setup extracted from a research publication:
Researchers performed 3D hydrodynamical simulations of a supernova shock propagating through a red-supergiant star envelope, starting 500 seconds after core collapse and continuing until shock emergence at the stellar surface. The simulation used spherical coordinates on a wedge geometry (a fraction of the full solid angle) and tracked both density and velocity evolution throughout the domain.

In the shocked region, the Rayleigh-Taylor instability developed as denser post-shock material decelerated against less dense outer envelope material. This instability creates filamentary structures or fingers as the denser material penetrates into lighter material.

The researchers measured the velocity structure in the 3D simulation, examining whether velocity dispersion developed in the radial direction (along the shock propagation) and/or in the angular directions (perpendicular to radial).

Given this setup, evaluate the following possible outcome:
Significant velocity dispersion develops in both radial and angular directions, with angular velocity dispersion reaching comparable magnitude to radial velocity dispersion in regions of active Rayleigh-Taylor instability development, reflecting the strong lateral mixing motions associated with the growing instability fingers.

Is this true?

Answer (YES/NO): NO